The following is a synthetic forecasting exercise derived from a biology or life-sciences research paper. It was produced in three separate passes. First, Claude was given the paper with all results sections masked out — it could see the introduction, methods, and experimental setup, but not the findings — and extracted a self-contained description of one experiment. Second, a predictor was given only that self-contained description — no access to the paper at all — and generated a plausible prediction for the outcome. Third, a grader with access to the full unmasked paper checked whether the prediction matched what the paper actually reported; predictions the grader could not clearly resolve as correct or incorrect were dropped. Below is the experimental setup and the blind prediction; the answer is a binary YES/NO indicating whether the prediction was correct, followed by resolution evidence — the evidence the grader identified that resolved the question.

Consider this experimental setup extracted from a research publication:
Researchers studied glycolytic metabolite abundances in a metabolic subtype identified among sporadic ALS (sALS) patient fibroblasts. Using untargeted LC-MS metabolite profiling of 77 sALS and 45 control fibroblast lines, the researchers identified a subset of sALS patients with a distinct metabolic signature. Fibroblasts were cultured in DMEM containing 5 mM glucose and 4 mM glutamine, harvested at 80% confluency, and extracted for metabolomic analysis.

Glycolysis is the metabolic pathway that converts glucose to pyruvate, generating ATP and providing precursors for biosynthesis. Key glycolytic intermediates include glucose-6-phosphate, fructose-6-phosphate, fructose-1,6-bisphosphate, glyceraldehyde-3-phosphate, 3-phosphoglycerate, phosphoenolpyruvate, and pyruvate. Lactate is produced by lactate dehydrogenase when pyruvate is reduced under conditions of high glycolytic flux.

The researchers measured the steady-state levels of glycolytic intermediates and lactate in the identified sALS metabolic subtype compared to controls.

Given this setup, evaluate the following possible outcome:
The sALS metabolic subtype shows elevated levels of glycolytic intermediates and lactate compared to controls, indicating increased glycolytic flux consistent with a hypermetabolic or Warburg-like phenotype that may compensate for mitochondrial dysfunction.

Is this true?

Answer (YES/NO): NO